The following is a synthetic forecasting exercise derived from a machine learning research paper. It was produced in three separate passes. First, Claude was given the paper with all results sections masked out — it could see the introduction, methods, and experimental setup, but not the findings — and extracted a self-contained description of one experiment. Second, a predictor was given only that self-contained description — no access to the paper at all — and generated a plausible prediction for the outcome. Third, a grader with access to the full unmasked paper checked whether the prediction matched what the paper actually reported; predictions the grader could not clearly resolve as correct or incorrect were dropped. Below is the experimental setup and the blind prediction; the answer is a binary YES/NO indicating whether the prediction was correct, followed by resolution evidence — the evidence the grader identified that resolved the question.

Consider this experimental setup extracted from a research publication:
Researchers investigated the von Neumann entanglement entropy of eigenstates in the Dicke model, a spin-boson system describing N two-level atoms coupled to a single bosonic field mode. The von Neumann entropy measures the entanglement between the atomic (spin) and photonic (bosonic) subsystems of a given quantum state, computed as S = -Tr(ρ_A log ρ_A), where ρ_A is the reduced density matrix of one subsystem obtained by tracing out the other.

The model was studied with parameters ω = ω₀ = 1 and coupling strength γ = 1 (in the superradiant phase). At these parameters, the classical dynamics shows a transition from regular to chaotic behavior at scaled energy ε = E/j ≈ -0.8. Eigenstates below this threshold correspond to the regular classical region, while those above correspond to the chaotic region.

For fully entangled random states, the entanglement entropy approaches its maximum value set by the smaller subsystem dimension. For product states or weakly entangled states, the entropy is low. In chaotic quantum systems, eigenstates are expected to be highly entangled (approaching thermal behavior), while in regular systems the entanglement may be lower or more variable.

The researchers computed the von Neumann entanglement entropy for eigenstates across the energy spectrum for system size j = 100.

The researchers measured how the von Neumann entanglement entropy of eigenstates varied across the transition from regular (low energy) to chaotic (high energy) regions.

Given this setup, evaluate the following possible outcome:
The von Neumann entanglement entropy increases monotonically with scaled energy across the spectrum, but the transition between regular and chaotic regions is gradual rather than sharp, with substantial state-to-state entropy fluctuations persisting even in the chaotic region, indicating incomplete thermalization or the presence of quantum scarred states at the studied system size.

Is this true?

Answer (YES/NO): NO